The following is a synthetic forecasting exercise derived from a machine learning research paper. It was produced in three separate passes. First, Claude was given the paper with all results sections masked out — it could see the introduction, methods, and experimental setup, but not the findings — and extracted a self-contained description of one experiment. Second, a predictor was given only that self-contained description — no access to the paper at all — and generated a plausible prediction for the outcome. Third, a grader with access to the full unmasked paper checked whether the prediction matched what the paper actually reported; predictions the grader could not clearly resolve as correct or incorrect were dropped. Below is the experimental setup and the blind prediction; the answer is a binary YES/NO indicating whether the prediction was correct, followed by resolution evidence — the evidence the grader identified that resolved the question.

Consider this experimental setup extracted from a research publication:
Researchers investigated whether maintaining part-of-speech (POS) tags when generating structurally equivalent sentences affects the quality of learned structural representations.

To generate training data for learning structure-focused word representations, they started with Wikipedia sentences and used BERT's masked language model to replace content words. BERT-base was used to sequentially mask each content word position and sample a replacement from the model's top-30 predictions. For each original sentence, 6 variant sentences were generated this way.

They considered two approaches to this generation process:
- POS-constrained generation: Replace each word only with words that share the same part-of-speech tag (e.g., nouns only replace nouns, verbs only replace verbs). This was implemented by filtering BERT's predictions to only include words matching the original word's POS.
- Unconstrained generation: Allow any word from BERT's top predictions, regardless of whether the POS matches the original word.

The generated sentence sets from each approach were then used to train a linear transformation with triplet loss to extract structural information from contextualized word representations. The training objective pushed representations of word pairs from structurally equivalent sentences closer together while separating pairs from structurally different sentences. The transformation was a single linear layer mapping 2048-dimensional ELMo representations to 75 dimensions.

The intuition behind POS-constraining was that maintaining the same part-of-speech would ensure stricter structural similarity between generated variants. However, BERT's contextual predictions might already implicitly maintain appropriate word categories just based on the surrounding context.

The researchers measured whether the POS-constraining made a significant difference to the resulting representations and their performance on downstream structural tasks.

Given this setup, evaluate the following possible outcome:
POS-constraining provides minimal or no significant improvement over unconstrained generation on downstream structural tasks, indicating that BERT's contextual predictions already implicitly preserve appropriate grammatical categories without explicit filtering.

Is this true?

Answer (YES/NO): YES